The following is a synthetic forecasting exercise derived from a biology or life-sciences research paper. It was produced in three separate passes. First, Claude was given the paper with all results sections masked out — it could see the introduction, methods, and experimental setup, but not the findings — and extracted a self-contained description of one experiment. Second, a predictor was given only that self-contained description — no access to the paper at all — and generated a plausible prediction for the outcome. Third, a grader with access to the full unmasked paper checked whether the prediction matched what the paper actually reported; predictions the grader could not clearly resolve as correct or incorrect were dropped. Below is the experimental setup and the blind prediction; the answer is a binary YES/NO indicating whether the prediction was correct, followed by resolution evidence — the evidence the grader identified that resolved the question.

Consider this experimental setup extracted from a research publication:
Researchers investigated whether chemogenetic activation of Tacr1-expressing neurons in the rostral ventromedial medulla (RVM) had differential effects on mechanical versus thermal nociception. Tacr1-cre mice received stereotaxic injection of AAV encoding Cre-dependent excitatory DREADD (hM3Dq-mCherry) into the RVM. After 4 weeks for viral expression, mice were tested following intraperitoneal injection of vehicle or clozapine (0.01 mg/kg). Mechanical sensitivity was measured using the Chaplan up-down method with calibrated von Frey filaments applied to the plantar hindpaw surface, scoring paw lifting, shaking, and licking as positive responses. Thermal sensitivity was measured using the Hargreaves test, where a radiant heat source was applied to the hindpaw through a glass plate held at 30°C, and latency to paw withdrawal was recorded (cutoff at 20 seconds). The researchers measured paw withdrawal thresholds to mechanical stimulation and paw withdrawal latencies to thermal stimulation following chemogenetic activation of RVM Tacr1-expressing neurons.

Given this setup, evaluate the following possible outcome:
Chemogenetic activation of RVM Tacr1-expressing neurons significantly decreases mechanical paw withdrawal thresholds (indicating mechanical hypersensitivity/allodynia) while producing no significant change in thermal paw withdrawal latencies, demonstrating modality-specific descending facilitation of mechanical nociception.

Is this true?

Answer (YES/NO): NO